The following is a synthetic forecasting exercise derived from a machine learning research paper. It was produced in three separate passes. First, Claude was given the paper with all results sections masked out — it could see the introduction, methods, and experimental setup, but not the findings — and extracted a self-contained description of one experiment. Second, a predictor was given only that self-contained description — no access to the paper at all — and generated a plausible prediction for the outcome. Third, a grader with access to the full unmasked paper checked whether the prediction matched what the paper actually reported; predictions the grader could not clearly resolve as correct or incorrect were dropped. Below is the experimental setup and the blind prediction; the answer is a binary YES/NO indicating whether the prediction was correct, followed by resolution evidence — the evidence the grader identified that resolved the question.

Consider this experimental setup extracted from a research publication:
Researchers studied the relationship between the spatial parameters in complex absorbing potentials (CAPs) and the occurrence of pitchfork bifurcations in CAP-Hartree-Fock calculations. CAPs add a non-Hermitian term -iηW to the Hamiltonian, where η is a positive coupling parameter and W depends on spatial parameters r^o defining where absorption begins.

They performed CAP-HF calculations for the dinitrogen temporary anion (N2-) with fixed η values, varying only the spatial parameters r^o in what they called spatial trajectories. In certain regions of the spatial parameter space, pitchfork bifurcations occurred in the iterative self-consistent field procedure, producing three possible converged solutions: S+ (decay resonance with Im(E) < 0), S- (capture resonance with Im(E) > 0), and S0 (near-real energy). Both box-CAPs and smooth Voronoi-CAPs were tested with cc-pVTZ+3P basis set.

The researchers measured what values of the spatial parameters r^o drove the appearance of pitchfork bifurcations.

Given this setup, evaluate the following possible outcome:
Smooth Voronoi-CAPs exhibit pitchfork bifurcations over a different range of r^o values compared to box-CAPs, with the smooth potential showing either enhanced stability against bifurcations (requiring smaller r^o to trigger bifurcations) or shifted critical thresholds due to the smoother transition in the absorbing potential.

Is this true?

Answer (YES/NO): NO